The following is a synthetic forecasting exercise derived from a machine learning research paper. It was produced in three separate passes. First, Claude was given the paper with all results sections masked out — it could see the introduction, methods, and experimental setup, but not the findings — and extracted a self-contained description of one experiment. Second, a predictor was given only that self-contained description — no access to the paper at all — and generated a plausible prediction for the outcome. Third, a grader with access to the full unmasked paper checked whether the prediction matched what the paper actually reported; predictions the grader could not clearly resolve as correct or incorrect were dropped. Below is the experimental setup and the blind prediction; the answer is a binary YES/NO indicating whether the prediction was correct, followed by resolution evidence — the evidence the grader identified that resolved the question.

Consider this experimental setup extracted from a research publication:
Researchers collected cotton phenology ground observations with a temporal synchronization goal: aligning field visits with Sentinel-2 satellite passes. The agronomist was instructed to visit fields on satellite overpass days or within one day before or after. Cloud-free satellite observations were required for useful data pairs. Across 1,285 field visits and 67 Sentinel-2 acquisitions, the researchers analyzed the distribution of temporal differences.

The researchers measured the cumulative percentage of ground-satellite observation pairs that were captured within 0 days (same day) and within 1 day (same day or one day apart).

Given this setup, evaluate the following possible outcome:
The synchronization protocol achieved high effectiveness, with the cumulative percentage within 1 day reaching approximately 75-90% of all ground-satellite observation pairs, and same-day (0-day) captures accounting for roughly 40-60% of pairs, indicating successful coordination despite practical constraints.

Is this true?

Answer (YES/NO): NO